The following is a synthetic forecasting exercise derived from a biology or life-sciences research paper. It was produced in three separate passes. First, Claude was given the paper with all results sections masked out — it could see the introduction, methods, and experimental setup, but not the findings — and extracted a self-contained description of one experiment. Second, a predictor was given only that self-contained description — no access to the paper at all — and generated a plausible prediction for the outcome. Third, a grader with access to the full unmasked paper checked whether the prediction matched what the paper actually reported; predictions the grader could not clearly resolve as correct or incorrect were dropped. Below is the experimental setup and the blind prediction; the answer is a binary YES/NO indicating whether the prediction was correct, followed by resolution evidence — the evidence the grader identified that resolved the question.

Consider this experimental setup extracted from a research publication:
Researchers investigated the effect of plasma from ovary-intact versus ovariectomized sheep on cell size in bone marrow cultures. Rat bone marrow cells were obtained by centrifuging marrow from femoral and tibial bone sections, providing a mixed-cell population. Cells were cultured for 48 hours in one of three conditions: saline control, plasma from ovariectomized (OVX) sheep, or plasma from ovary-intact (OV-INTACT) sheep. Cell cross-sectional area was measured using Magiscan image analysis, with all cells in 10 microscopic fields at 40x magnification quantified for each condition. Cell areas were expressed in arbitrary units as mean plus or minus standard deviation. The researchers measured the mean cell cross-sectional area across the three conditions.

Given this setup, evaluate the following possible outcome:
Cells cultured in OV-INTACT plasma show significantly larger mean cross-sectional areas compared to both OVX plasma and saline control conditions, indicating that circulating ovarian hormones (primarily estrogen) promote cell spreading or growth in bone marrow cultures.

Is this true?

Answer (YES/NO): NO